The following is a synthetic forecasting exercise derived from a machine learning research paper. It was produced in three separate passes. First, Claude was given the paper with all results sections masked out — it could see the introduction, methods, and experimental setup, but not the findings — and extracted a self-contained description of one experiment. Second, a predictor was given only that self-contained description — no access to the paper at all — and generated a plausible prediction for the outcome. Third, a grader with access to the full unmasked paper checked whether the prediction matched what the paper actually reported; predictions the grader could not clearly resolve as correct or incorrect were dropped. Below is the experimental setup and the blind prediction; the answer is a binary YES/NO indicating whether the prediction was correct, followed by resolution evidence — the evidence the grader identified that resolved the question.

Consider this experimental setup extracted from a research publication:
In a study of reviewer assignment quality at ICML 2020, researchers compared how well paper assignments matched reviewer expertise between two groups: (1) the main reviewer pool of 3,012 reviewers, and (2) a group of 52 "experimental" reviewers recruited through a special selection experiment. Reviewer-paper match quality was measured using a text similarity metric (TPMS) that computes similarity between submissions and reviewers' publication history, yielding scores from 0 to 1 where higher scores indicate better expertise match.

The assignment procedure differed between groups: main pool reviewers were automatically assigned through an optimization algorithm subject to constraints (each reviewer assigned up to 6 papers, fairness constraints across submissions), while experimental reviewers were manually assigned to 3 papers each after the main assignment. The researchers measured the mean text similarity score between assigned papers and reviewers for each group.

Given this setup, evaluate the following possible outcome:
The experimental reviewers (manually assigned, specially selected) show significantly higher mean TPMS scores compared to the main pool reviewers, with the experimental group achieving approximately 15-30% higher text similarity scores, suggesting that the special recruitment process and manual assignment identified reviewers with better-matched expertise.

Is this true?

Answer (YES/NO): NO